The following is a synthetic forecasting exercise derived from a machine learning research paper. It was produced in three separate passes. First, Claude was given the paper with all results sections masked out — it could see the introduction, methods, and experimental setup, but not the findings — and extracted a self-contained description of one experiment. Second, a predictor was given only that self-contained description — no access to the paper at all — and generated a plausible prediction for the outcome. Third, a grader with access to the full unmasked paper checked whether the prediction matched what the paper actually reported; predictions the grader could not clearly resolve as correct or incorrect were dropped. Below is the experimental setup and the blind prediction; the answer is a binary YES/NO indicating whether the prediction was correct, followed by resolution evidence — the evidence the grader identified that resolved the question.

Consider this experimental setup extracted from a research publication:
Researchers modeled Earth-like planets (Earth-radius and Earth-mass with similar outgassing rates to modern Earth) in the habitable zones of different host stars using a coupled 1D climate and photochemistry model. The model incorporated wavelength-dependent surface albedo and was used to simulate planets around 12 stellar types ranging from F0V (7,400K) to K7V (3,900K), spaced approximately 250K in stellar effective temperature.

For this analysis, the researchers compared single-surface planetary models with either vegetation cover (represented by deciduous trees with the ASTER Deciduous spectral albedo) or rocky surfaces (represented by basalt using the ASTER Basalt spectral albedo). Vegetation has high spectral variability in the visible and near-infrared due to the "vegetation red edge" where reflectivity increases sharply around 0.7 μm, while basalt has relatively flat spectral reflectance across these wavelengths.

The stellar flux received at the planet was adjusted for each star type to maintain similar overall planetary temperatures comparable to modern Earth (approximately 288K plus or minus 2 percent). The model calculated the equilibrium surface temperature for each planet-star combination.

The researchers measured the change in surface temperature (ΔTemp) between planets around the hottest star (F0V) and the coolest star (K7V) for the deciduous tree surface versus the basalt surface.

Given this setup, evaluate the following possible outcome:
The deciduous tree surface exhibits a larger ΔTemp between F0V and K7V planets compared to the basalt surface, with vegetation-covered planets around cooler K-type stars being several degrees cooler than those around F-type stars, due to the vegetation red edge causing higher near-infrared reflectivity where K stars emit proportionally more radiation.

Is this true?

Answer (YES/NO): YES